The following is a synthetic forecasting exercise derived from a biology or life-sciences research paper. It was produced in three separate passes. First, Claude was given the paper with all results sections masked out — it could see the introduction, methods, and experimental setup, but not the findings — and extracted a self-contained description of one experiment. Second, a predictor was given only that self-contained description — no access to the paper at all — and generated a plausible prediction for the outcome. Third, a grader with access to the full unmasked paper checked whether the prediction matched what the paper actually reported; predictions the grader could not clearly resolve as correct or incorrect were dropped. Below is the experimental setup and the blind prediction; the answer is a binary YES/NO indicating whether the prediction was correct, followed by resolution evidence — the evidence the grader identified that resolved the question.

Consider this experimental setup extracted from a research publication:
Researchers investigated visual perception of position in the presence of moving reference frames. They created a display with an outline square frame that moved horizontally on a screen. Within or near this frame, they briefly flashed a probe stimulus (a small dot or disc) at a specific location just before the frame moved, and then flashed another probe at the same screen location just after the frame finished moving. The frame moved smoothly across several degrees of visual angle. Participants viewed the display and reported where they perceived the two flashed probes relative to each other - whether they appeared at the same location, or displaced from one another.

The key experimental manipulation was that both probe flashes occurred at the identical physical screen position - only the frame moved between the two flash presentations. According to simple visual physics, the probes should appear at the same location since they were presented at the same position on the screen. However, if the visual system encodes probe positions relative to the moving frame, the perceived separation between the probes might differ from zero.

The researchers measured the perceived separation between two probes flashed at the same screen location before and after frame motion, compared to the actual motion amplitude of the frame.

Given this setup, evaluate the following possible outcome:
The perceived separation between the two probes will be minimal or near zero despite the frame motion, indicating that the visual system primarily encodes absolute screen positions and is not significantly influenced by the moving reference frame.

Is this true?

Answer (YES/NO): NO